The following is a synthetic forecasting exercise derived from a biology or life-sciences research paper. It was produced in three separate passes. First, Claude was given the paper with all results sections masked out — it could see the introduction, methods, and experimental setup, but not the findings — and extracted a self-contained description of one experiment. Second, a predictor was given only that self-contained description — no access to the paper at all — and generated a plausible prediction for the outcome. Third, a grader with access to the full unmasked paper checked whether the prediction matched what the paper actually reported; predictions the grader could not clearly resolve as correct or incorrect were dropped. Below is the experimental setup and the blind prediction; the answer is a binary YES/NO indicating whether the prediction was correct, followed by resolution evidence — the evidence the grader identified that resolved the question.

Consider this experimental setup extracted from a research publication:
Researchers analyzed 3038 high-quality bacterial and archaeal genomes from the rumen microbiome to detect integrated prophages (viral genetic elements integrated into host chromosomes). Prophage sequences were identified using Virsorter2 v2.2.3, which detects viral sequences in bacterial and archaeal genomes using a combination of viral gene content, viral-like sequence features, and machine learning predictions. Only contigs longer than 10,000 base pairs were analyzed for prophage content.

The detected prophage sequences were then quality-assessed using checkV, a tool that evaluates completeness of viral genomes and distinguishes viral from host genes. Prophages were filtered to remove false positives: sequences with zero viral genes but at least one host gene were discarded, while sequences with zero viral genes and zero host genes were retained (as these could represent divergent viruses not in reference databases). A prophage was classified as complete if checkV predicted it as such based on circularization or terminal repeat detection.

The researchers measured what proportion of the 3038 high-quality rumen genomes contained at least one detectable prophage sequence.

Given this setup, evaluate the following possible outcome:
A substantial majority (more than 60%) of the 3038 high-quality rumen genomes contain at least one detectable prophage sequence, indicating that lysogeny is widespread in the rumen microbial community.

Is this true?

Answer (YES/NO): NO